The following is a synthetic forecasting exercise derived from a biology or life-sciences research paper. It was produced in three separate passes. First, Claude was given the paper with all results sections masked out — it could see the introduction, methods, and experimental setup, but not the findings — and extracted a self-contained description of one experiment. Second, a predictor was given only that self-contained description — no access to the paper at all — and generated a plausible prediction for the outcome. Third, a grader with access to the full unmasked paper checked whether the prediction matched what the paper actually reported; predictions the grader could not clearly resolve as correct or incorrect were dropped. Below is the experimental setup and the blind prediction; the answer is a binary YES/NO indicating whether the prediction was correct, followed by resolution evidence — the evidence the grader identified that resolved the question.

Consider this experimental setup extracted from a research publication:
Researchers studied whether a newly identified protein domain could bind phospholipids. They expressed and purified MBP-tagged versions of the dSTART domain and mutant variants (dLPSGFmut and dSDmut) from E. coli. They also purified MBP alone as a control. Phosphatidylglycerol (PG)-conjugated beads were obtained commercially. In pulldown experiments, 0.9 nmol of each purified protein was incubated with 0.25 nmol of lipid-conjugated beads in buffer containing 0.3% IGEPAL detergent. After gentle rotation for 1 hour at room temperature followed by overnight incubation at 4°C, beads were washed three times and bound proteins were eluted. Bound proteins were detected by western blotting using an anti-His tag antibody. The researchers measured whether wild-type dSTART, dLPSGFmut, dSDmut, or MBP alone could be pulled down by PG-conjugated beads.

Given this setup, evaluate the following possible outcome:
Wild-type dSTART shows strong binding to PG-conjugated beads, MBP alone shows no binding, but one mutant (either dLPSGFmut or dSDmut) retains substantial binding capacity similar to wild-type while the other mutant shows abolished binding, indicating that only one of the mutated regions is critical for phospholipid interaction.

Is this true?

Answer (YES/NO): NO